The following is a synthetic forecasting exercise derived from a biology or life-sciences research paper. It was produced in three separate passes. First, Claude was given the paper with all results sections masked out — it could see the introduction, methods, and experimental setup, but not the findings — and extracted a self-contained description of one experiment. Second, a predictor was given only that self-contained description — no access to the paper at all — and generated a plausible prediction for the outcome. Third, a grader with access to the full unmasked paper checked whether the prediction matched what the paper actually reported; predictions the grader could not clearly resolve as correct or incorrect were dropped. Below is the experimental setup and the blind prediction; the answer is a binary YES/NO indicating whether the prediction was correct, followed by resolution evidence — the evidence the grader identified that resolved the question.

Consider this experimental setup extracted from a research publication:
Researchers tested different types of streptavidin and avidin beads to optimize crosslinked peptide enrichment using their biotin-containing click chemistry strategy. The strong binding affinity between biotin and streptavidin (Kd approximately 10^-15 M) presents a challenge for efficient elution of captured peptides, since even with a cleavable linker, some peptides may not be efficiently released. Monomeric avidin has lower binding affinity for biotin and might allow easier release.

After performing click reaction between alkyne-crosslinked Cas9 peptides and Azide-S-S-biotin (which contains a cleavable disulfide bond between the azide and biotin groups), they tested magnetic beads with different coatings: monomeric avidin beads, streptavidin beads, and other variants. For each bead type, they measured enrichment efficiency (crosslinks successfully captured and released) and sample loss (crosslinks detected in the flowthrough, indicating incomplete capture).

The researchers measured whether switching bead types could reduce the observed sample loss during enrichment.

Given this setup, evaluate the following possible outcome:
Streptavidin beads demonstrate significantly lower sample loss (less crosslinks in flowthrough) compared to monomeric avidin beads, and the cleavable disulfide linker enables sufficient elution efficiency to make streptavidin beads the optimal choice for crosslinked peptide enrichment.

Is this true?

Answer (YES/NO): NO